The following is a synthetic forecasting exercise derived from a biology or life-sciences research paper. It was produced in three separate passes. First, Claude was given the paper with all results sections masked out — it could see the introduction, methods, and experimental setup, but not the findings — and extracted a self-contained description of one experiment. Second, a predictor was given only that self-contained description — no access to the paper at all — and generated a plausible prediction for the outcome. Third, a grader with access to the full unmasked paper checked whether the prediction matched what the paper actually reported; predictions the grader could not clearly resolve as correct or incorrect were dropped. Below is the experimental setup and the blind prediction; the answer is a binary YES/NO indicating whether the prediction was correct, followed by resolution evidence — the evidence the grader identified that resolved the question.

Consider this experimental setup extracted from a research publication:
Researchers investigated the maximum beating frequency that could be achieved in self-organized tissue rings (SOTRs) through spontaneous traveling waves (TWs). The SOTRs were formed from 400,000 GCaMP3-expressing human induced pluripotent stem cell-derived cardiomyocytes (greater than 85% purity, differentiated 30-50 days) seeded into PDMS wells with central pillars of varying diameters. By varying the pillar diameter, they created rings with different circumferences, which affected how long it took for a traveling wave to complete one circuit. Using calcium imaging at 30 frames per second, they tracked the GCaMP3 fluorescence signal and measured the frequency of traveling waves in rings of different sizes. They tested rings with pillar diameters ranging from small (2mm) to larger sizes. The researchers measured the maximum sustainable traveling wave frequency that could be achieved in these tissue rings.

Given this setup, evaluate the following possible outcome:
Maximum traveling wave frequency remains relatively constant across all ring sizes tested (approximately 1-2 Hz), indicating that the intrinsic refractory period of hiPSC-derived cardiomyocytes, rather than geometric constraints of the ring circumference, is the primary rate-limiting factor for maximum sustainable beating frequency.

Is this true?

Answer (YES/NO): NO